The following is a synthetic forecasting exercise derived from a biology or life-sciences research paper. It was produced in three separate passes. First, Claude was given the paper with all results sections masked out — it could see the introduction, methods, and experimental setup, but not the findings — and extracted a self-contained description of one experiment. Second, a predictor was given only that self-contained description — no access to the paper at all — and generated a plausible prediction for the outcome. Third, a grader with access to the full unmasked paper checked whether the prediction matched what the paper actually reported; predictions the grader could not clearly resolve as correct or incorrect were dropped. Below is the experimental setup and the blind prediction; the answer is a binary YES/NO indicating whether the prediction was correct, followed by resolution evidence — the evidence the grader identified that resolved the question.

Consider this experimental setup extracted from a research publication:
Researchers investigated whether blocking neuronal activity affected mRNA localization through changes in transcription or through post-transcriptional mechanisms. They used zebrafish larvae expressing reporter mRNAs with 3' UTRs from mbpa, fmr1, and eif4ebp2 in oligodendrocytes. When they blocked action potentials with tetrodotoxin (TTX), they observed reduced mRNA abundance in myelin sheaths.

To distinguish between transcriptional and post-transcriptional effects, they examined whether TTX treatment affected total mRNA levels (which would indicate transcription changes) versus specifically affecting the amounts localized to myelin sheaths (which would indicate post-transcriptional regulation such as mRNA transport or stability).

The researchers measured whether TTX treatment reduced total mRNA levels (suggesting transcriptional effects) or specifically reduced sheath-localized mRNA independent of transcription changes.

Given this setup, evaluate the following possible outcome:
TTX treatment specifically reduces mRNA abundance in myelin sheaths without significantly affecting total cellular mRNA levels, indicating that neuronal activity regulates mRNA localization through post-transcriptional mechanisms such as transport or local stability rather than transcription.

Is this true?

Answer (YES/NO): NO